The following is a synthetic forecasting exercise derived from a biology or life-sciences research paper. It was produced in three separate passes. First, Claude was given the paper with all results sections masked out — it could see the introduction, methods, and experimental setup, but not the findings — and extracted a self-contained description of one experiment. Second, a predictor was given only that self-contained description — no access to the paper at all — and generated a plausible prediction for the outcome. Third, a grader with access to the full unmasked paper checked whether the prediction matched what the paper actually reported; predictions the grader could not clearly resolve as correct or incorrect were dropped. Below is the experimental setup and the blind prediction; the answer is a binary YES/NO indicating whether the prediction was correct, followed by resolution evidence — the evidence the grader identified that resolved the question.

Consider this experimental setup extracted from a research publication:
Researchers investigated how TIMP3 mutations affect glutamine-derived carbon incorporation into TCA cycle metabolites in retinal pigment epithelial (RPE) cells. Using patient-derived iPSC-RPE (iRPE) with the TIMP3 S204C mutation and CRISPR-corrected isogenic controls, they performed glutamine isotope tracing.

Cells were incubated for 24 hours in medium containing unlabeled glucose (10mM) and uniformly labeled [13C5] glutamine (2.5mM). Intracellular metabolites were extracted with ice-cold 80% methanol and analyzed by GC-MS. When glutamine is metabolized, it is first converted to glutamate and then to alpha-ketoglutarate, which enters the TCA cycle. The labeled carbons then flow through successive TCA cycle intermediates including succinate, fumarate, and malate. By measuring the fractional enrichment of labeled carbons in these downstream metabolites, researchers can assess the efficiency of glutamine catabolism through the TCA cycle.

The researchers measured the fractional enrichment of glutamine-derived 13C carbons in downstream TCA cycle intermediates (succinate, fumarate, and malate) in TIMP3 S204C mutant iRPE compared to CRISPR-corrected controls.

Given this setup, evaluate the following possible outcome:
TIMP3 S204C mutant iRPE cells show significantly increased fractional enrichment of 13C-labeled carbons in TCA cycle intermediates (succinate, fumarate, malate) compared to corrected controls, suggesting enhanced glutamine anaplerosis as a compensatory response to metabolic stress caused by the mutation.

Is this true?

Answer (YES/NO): NO